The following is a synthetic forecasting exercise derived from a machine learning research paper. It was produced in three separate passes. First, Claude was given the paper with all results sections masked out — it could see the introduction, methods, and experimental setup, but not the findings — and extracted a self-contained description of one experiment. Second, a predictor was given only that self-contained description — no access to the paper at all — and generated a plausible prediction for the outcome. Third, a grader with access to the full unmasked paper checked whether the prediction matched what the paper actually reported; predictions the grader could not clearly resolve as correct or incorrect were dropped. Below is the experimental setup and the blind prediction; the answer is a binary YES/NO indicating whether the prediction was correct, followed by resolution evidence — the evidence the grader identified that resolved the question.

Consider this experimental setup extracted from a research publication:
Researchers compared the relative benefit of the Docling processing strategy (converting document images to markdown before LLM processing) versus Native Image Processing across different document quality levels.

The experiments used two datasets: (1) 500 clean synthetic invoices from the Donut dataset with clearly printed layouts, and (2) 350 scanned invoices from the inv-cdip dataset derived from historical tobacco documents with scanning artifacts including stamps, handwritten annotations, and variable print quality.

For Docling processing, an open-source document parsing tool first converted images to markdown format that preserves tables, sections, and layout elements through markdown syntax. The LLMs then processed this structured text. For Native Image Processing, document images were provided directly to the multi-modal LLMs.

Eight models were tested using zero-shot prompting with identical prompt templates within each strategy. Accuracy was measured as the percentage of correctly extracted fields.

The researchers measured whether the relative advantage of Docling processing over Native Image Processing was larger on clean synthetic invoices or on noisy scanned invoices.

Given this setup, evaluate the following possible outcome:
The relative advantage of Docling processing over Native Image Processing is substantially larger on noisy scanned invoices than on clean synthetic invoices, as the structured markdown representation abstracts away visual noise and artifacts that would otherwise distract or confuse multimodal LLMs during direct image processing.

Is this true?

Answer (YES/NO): NO